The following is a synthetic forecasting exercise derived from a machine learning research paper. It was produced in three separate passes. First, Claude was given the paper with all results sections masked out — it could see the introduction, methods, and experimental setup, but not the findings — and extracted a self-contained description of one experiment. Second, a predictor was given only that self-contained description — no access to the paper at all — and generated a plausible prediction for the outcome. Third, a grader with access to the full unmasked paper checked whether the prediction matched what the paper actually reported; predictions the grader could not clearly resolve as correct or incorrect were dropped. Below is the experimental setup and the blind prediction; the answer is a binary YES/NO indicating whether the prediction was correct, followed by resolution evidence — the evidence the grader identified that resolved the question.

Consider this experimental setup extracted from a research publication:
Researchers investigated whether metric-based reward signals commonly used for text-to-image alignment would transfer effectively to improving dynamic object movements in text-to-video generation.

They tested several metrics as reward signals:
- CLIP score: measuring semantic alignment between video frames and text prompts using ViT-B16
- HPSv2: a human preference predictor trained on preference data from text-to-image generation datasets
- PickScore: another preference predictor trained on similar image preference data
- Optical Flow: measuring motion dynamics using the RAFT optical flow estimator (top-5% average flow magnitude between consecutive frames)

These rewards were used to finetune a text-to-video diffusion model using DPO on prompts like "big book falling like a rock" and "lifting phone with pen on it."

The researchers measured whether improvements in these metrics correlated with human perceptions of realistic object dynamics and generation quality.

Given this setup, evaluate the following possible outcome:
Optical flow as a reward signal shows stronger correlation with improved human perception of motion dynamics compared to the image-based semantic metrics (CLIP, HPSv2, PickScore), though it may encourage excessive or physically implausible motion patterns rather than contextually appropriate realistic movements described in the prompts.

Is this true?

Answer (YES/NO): NO